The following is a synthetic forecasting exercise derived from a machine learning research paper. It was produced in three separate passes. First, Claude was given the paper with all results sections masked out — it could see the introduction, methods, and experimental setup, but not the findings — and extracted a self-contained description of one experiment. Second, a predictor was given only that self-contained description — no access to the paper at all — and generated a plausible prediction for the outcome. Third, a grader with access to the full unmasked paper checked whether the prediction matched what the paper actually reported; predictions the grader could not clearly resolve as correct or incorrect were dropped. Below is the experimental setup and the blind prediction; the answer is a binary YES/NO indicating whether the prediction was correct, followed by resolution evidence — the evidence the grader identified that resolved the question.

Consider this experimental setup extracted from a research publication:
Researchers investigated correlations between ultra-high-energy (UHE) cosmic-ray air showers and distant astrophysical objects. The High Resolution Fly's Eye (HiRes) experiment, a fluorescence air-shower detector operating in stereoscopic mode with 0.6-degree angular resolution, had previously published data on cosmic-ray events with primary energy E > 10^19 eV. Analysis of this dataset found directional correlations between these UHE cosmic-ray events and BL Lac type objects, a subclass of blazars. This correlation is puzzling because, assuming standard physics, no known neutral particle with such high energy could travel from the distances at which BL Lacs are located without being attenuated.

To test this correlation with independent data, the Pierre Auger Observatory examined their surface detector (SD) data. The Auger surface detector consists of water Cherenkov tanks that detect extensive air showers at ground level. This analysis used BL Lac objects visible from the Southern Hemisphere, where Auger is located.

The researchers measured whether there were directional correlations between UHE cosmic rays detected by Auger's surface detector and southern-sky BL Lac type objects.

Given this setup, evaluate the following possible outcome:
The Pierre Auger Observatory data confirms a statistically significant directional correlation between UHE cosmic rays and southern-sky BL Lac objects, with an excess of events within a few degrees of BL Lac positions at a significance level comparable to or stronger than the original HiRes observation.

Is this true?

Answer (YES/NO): NO